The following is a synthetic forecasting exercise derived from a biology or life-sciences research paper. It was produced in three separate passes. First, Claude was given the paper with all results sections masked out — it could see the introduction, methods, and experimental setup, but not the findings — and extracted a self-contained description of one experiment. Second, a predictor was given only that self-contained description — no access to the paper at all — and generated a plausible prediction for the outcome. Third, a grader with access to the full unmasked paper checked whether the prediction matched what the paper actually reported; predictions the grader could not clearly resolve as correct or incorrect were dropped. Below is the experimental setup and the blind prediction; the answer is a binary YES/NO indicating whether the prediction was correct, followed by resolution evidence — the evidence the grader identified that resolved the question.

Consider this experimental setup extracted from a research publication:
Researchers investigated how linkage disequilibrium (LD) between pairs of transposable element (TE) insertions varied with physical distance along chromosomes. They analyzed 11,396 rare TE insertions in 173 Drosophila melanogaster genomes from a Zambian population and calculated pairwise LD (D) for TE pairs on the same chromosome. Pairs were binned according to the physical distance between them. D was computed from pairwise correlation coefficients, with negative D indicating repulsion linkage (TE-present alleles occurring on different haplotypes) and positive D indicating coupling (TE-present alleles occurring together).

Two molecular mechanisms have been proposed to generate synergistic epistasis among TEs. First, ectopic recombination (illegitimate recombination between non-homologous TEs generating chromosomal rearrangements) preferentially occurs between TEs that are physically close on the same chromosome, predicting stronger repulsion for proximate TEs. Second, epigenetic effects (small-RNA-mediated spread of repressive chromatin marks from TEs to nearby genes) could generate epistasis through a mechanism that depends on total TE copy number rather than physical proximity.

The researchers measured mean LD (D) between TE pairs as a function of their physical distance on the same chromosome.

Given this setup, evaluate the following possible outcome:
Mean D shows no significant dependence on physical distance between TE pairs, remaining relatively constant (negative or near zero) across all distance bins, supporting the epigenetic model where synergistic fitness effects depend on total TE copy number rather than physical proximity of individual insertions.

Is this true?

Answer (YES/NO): NO